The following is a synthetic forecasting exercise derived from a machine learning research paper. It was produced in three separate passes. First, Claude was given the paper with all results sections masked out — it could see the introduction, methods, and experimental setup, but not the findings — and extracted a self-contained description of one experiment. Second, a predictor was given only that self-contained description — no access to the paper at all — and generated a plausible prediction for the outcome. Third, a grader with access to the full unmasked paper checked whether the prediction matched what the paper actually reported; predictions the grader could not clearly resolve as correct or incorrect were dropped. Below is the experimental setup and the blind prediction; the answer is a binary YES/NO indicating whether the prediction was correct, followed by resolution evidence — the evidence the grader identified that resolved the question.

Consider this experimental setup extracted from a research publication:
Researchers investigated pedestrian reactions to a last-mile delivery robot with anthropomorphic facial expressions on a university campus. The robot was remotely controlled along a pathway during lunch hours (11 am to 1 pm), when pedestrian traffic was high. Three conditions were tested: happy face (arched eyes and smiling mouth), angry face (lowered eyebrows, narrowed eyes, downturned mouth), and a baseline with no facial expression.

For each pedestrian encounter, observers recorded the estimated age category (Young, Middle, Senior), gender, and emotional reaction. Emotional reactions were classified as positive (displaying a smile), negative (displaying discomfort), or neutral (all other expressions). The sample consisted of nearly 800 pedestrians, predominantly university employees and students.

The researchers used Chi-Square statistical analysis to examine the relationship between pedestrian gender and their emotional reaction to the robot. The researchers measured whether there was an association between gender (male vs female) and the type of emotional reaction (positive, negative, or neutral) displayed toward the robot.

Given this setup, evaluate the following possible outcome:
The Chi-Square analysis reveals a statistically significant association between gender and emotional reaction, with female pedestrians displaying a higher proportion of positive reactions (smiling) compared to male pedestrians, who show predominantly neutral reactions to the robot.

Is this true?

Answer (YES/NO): NO